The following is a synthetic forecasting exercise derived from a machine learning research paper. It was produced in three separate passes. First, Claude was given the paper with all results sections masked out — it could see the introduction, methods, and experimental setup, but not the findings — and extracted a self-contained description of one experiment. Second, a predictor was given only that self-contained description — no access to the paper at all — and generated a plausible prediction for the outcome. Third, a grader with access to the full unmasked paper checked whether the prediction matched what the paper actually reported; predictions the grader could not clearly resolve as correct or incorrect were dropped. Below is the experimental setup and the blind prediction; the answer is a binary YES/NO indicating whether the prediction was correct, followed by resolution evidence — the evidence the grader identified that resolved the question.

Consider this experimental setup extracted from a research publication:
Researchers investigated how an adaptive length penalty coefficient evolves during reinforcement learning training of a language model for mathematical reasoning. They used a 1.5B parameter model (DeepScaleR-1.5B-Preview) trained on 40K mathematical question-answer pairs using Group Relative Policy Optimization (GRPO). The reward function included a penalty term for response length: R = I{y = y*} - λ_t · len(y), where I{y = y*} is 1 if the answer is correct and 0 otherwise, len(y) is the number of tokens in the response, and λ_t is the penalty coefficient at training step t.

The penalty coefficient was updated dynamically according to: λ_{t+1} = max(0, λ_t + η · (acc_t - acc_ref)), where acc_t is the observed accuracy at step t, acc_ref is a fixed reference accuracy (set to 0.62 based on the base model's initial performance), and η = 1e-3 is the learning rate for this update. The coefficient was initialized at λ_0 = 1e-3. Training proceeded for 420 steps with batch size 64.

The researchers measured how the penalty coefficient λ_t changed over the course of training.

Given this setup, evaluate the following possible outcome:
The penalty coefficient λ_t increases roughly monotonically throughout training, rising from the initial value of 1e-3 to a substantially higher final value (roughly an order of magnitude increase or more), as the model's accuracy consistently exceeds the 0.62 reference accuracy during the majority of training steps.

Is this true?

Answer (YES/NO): NO